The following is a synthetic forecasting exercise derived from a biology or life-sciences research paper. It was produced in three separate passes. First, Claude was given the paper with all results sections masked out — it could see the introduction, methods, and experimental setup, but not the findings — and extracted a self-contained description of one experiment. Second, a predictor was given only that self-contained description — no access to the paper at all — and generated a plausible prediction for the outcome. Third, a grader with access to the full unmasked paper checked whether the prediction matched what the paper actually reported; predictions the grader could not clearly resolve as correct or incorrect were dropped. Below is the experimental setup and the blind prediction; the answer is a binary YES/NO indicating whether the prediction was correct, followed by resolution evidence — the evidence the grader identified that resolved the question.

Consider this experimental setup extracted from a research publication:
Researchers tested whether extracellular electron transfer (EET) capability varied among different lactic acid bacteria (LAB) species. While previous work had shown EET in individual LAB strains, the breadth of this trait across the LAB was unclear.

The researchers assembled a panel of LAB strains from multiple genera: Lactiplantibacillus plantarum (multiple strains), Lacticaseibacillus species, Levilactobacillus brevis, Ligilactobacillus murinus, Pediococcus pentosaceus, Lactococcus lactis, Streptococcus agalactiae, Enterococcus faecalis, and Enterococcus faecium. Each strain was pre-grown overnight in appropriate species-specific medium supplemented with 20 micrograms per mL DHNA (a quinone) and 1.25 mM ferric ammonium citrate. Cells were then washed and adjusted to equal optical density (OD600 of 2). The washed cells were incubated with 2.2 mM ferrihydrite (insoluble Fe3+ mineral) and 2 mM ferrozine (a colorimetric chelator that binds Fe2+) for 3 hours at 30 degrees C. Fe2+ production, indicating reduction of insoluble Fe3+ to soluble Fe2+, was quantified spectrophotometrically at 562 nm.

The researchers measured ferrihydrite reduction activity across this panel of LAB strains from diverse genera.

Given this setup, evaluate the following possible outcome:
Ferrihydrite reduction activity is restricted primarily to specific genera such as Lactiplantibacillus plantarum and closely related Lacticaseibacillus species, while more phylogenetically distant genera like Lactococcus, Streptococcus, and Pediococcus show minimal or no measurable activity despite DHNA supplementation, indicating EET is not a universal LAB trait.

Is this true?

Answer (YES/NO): NO